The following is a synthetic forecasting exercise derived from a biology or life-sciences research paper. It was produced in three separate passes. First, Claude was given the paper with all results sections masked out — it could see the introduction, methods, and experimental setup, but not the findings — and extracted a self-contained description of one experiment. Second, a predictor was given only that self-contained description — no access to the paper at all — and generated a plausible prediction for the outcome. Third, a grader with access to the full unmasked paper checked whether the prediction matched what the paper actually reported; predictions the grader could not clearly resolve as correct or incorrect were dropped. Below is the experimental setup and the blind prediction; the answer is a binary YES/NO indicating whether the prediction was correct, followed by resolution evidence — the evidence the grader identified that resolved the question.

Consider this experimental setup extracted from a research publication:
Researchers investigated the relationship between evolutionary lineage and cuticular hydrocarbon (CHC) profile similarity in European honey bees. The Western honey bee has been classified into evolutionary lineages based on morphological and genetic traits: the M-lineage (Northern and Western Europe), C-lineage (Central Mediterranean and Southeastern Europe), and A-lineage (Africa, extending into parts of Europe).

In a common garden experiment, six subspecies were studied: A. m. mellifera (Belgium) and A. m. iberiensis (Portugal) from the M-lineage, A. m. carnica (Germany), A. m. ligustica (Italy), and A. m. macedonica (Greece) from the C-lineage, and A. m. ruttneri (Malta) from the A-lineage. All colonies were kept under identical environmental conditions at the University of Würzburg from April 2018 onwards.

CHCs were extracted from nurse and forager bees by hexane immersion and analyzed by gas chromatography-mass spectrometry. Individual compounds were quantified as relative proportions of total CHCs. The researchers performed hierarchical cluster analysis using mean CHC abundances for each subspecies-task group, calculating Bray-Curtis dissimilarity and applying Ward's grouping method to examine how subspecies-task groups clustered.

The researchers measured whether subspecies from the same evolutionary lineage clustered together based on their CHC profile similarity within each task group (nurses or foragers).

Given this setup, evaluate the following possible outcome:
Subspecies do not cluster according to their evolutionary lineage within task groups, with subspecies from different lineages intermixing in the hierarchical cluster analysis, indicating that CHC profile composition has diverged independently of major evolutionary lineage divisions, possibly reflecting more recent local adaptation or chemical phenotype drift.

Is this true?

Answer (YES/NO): NO